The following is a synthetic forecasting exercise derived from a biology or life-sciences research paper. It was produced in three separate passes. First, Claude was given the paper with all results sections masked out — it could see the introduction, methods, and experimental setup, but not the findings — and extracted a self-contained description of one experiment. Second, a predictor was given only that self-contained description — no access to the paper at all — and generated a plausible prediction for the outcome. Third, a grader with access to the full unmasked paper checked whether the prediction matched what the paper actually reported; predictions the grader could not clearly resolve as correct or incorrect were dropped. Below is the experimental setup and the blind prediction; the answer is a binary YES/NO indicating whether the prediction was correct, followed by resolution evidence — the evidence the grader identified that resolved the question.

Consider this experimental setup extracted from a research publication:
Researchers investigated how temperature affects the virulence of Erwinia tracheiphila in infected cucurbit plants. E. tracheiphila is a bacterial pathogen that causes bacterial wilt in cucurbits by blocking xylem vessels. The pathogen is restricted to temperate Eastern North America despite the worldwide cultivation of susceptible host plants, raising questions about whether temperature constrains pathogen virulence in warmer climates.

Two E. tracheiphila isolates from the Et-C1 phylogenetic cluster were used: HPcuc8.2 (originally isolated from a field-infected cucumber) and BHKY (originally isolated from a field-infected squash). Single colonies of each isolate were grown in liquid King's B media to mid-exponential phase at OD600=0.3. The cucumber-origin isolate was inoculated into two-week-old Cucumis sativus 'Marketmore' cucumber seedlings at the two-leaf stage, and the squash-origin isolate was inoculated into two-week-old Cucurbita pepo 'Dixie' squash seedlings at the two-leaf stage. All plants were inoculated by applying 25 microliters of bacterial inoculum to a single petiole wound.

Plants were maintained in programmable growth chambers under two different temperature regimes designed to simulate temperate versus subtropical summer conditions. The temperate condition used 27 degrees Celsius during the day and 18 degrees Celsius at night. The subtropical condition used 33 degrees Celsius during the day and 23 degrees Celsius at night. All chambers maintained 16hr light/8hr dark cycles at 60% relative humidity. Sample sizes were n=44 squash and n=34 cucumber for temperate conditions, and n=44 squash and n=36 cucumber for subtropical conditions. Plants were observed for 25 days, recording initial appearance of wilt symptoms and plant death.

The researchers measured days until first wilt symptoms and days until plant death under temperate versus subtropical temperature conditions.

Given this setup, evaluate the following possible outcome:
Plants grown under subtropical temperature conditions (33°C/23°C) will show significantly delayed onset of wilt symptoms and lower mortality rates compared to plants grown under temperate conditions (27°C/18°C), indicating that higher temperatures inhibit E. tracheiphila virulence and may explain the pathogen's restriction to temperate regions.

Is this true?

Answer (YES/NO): YES